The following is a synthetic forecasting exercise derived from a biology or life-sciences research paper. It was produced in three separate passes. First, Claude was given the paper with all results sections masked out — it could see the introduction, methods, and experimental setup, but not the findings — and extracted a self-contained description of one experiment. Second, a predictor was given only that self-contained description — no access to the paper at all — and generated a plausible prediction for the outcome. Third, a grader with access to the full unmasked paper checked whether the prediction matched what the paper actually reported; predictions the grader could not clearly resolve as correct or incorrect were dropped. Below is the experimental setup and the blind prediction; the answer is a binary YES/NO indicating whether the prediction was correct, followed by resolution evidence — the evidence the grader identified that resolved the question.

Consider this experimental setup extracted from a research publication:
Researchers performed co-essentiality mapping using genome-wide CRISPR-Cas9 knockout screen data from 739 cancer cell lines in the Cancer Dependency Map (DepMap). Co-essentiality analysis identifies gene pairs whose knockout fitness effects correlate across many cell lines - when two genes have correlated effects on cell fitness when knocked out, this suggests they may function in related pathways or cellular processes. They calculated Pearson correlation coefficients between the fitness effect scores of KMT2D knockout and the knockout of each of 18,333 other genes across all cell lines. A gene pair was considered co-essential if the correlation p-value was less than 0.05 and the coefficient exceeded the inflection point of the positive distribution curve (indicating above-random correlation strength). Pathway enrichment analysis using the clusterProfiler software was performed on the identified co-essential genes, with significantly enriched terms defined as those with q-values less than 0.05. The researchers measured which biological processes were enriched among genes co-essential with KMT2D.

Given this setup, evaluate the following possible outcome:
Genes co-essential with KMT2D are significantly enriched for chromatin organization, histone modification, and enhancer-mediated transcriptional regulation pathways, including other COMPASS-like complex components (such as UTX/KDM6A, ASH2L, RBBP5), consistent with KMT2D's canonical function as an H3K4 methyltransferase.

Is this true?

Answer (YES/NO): NO